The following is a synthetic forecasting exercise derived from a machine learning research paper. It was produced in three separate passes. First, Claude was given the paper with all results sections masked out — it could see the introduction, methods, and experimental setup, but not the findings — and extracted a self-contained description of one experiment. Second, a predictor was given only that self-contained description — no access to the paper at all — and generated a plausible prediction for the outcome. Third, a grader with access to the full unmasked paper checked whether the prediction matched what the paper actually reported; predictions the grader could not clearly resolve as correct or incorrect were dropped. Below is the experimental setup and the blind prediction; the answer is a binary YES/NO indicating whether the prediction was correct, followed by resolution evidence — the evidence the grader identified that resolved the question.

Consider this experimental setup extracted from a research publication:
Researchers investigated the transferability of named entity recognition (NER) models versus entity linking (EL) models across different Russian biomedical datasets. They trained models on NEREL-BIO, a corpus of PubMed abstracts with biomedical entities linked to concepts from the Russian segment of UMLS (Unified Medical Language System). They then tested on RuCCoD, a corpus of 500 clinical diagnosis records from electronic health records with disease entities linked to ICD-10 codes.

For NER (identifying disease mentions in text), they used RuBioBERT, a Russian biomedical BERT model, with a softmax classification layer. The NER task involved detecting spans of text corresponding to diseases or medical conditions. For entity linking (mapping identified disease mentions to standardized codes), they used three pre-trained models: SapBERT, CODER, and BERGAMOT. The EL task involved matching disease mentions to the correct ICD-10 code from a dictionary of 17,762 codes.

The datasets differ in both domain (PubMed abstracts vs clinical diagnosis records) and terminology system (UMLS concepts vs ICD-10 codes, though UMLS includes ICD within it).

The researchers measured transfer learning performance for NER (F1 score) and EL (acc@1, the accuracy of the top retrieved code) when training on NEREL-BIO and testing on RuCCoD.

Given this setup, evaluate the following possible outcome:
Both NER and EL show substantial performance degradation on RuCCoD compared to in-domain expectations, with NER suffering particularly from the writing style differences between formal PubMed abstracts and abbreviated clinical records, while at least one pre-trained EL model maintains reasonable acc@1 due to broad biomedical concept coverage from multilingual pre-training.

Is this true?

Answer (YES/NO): NO